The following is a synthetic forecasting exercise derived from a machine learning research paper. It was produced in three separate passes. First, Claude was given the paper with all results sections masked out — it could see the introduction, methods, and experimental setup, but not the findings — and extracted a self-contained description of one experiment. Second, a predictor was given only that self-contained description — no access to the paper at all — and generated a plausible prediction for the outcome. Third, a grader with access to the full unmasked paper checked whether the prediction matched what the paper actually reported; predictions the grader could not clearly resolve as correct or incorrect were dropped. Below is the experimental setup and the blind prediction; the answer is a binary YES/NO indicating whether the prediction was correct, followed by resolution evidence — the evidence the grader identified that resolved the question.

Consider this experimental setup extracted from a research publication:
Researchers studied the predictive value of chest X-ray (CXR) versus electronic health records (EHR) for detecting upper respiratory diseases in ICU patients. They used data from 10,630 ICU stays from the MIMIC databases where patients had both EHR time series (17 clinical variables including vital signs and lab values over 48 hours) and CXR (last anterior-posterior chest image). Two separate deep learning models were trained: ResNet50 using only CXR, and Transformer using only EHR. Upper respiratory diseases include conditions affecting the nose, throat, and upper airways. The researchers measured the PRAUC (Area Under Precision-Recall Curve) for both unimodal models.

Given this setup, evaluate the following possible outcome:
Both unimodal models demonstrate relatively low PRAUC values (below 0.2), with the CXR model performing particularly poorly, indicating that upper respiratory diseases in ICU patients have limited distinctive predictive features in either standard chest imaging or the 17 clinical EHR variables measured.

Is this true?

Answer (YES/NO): YES